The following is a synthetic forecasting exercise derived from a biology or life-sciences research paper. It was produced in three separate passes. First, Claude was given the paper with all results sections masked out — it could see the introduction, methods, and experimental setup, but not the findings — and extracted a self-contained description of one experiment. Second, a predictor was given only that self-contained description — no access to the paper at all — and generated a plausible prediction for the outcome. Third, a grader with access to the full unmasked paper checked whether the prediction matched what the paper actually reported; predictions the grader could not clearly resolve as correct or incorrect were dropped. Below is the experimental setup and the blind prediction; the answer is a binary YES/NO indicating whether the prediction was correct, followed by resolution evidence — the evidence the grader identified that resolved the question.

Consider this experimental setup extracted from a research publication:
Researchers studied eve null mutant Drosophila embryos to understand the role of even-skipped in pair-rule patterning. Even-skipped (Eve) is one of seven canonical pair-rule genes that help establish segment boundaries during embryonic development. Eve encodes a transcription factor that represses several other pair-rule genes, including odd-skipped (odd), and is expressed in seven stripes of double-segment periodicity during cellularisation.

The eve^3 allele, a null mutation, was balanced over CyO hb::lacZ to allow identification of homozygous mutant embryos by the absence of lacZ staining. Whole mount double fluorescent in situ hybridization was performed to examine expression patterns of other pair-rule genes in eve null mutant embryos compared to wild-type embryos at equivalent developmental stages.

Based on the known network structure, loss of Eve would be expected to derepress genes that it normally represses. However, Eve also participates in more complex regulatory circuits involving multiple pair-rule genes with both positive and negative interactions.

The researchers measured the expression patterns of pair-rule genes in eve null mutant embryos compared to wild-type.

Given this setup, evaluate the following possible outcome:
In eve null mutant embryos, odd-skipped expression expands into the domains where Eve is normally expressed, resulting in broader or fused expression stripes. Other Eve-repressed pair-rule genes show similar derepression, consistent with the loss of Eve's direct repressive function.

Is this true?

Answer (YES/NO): YES